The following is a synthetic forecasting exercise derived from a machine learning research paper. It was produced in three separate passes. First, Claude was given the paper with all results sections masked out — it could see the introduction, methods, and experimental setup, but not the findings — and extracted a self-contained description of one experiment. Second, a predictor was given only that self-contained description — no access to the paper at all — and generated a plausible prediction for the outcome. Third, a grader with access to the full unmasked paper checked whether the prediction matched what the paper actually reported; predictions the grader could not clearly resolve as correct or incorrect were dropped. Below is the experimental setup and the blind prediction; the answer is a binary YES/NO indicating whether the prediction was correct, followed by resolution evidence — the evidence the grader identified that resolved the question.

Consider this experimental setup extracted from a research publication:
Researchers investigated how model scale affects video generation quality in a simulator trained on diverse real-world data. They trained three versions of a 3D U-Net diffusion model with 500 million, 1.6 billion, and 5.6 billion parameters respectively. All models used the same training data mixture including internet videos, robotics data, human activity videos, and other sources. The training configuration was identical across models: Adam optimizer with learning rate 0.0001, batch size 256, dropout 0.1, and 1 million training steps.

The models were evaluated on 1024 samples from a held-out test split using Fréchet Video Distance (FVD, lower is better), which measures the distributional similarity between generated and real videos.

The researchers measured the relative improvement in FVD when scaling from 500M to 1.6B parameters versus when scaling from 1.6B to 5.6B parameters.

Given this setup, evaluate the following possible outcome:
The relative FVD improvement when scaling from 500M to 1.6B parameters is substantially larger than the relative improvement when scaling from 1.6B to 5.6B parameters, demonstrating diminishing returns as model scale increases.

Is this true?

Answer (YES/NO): YES